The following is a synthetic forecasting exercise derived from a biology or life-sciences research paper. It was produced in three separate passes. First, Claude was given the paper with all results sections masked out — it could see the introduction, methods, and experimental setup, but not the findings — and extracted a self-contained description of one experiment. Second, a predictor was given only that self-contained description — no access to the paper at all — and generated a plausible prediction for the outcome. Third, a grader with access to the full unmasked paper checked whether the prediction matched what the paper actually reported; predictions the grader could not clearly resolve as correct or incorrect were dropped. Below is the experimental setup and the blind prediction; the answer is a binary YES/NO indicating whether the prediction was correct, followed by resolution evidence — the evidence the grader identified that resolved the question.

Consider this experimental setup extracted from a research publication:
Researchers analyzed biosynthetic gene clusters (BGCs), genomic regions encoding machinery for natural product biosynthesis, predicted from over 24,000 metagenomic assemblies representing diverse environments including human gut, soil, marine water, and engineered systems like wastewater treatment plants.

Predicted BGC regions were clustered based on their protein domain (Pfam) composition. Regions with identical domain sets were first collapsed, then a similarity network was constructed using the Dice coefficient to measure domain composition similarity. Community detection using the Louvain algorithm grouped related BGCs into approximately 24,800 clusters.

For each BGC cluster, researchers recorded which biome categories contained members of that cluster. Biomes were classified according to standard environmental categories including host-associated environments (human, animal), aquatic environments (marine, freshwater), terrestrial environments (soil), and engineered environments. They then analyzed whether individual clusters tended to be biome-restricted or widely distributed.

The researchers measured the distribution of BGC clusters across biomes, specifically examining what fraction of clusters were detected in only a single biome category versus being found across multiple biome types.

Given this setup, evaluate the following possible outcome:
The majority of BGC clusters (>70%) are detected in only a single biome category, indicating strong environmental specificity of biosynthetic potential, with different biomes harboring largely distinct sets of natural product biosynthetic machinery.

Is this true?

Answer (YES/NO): NO